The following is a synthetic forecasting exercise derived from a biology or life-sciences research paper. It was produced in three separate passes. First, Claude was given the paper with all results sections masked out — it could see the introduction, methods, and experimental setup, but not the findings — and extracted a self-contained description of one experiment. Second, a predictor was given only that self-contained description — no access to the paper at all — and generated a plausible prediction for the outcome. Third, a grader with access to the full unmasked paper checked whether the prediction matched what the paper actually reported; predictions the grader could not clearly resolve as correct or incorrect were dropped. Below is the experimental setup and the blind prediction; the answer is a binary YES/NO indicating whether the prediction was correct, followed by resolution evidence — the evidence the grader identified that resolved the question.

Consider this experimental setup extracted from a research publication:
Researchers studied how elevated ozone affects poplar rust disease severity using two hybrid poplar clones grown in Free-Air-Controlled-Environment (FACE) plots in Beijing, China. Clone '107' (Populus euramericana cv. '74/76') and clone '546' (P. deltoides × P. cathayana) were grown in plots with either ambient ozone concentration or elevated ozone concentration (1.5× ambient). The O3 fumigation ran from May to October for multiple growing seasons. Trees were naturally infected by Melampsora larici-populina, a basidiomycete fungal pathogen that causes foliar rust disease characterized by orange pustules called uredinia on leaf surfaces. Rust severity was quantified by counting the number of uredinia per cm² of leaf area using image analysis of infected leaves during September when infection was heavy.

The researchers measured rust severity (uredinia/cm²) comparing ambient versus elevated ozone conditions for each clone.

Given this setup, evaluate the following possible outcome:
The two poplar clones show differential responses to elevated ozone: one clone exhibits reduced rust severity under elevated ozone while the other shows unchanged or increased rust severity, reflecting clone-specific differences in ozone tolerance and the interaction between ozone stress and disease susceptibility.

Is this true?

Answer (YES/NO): NO